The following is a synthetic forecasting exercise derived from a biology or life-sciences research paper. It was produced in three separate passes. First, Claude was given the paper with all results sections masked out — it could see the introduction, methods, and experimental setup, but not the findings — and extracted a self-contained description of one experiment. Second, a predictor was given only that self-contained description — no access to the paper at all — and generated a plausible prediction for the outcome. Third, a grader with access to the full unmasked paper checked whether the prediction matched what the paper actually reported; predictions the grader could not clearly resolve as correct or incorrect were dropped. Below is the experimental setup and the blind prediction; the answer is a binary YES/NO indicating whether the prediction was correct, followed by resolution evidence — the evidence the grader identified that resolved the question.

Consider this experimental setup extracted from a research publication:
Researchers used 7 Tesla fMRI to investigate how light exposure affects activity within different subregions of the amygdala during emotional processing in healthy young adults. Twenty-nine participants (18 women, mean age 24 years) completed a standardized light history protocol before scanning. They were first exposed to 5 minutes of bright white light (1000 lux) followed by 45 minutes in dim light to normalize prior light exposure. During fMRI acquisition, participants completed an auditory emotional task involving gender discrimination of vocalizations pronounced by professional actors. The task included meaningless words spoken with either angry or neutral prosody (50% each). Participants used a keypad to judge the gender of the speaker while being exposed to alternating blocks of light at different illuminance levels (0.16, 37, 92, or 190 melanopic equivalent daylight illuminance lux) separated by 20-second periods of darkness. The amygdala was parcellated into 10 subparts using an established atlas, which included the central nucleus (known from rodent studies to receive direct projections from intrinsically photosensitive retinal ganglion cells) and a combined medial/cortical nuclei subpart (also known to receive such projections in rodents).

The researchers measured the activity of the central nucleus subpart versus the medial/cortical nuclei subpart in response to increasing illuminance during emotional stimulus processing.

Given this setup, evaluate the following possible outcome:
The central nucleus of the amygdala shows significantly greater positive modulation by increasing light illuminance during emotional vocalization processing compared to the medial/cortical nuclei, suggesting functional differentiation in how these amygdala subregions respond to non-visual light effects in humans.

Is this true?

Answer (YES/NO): NO